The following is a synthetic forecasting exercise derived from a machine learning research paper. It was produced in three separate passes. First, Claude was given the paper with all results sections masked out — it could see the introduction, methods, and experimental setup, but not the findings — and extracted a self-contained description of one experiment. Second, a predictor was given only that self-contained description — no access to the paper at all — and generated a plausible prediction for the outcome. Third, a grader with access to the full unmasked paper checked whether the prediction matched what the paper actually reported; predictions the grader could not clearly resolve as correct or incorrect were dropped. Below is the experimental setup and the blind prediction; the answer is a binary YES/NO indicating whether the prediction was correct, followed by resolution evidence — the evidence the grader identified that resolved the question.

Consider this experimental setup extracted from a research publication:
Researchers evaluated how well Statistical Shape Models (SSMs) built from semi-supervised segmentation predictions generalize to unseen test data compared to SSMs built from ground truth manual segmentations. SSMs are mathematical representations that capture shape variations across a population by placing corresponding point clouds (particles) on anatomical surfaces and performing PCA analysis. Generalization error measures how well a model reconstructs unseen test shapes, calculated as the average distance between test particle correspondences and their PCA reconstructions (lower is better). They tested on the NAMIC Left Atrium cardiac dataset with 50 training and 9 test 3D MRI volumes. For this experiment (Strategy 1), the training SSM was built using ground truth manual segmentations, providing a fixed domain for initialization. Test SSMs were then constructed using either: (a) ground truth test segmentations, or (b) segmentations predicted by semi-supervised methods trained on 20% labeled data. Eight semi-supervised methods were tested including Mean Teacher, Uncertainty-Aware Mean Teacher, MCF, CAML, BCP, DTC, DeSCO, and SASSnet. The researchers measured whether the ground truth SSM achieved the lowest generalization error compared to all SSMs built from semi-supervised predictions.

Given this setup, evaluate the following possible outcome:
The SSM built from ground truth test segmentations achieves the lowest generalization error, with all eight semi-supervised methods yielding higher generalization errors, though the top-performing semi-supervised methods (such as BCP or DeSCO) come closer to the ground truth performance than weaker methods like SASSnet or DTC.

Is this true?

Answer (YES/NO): NO